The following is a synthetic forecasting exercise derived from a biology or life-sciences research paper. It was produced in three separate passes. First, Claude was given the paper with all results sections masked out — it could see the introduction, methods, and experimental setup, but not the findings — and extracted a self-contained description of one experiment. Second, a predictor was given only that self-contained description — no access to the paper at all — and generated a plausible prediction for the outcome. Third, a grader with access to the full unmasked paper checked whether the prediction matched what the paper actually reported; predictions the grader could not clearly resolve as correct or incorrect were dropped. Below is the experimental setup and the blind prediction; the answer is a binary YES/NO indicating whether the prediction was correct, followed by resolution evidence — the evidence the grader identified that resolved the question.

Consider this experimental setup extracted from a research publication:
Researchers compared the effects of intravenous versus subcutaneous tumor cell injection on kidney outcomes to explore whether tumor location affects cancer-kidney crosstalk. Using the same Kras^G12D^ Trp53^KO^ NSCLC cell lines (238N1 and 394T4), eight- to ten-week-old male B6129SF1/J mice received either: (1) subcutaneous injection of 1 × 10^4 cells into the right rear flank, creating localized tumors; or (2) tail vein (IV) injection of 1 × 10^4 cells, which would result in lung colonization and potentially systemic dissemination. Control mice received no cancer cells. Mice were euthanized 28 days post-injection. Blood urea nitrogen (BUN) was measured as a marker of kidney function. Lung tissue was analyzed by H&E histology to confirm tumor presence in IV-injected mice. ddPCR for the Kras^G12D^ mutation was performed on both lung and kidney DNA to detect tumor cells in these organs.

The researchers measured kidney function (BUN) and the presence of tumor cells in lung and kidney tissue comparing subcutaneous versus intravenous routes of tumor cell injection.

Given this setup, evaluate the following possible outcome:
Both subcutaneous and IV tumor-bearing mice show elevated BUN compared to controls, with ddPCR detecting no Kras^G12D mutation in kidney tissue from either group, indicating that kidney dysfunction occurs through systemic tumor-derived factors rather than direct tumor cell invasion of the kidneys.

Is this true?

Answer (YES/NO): NO